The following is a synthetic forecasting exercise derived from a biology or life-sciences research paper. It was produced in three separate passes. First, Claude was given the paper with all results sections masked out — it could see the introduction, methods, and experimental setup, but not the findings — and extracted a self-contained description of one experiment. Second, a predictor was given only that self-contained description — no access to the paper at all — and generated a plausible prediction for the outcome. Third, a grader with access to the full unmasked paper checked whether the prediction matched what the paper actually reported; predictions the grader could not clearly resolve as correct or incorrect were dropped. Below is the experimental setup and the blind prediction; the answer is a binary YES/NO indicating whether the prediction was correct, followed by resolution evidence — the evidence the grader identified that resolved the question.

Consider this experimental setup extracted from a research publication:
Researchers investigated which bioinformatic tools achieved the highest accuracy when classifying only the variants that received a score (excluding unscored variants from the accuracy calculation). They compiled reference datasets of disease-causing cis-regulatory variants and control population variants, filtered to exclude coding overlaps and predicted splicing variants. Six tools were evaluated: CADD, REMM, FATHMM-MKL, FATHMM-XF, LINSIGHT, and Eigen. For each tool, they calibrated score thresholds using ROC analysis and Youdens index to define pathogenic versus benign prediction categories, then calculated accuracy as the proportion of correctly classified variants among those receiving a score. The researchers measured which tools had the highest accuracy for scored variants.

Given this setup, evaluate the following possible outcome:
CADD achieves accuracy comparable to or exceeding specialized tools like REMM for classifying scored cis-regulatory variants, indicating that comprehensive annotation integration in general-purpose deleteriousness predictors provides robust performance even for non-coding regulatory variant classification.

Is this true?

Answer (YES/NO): YES